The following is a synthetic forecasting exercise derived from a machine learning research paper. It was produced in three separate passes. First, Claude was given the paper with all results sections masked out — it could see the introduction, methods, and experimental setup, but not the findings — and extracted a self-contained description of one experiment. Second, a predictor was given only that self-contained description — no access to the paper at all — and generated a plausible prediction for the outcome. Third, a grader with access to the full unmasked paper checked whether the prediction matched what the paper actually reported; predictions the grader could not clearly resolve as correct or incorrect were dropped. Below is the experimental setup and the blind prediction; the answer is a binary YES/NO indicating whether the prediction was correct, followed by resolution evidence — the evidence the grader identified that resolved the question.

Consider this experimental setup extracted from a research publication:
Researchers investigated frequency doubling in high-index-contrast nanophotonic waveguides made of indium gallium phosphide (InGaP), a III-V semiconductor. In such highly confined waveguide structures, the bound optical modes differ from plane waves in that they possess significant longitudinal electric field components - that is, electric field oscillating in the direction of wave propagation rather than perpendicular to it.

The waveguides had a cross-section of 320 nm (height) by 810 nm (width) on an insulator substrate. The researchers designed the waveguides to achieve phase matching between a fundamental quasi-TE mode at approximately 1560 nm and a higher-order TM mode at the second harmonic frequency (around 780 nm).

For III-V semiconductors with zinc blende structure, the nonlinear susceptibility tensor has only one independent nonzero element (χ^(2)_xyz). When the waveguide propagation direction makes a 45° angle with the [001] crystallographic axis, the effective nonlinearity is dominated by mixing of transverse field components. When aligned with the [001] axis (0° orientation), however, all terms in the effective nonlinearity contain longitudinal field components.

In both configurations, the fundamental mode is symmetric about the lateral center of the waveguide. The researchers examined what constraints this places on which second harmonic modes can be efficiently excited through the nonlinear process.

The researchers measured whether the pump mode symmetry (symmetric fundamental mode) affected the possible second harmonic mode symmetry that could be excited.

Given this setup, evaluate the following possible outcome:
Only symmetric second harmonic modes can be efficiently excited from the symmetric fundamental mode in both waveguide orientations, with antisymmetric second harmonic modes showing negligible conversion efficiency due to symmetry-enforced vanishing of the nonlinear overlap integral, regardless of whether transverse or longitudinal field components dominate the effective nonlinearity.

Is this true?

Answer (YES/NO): NO